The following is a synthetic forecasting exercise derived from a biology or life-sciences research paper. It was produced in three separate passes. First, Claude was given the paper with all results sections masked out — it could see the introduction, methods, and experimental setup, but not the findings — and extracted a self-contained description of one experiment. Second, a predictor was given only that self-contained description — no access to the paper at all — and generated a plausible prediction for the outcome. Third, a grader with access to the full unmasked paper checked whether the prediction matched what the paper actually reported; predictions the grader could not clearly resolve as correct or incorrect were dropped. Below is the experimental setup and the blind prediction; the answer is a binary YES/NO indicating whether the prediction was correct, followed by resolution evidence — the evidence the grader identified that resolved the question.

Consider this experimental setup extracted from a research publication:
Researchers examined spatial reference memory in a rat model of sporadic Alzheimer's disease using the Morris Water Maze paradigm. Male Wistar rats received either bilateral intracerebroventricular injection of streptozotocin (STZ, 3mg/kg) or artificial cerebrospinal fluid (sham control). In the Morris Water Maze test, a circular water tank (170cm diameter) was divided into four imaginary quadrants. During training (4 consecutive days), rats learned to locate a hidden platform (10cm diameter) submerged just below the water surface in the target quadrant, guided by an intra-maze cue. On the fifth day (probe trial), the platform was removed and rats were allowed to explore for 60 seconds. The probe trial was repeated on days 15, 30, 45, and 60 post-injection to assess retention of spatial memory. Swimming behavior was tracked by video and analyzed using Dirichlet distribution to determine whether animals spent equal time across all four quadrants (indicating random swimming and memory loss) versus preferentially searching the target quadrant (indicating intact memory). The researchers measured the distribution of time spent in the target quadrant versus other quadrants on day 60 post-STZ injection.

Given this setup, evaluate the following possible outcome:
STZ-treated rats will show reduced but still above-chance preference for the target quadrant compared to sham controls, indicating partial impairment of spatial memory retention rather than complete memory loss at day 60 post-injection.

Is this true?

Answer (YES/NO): NO